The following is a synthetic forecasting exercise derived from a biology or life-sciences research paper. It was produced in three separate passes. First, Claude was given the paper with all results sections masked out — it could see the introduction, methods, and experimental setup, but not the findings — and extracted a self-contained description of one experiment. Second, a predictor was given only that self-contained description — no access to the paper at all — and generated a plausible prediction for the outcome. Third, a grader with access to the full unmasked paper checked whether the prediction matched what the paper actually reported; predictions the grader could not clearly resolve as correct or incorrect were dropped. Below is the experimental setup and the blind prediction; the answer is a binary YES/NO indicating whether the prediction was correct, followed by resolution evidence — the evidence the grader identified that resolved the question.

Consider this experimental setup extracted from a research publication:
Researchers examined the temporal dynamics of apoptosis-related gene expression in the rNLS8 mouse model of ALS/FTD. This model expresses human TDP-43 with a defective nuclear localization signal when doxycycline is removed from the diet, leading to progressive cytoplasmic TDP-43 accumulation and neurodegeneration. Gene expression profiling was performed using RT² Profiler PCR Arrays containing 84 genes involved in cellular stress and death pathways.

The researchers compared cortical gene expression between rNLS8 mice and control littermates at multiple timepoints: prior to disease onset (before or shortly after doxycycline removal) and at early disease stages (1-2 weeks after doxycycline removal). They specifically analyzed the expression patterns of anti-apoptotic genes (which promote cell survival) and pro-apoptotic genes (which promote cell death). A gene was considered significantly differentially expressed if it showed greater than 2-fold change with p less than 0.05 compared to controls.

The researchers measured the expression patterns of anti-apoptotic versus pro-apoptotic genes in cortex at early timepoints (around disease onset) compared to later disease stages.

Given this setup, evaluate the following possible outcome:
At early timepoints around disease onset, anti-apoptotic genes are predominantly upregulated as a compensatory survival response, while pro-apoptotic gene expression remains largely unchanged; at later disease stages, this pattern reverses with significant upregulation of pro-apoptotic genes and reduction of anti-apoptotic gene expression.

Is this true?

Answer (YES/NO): NO